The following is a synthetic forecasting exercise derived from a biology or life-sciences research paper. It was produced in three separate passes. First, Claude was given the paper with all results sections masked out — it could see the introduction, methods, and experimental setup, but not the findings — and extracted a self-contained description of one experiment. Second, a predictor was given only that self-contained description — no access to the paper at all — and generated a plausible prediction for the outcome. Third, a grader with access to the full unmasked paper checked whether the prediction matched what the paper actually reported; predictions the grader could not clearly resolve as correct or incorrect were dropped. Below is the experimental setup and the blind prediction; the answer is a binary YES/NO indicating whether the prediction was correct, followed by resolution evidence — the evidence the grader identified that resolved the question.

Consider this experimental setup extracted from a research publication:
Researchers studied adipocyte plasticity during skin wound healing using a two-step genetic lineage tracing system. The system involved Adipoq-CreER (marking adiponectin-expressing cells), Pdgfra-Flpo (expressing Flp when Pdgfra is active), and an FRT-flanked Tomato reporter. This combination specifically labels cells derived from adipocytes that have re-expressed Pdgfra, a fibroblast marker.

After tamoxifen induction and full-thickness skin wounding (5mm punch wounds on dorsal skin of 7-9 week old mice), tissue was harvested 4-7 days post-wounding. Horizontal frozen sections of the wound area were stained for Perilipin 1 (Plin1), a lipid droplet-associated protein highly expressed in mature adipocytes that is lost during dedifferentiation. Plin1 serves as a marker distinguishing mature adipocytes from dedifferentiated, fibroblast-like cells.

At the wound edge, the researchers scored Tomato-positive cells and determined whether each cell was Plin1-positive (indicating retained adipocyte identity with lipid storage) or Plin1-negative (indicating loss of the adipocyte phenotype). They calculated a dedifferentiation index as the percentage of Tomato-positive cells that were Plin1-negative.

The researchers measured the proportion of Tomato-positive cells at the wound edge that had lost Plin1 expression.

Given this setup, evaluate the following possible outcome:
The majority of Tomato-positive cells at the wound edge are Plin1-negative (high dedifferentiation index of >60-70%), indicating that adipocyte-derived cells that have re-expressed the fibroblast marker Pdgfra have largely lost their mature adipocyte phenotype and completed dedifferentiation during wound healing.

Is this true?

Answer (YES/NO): NO